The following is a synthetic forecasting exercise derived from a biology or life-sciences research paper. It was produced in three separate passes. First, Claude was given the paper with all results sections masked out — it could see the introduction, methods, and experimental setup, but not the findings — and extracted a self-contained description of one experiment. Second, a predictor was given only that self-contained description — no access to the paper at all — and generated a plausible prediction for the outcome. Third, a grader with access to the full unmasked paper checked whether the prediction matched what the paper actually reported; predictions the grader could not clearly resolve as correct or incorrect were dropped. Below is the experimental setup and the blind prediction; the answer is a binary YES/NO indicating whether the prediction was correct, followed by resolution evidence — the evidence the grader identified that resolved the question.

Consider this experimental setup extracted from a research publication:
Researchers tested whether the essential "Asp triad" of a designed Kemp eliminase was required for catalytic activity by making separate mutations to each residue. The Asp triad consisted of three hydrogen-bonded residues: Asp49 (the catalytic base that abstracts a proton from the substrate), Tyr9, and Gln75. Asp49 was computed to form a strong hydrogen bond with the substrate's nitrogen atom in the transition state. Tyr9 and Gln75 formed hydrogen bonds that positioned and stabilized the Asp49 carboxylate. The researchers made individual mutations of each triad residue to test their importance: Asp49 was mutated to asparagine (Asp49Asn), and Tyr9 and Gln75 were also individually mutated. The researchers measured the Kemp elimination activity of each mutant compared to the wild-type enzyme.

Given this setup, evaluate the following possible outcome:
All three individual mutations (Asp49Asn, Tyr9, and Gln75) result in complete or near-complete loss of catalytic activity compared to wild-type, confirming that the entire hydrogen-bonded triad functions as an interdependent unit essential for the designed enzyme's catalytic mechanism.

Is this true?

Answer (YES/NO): NO